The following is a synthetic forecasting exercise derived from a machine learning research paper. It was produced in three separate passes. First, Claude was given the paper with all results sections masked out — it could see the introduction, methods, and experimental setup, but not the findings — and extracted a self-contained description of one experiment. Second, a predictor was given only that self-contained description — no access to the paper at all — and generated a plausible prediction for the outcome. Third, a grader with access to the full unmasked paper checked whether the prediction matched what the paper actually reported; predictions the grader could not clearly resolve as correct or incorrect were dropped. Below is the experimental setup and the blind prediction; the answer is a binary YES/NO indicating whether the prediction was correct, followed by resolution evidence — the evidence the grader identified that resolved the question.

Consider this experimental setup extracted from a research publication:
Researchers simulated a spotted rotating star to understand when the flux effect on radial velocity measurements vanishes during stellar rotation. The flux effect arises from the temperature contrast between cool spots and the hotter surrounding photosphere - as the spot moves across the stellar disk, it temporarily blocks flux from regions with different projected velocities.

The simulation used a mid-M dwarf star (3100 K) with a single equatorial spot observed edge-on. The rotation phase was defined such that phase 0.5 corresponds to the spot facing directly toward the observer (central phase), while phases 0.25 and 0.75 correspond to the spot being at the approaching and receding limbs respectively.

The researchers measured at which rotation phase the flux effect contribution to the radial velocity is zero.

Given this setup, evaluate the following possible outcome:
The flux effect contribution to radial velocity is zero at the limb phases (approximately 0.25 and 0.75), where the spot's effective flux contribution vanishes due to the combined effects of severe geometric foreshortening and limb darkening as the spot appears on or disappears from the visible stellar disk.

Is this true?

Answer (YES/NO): NO